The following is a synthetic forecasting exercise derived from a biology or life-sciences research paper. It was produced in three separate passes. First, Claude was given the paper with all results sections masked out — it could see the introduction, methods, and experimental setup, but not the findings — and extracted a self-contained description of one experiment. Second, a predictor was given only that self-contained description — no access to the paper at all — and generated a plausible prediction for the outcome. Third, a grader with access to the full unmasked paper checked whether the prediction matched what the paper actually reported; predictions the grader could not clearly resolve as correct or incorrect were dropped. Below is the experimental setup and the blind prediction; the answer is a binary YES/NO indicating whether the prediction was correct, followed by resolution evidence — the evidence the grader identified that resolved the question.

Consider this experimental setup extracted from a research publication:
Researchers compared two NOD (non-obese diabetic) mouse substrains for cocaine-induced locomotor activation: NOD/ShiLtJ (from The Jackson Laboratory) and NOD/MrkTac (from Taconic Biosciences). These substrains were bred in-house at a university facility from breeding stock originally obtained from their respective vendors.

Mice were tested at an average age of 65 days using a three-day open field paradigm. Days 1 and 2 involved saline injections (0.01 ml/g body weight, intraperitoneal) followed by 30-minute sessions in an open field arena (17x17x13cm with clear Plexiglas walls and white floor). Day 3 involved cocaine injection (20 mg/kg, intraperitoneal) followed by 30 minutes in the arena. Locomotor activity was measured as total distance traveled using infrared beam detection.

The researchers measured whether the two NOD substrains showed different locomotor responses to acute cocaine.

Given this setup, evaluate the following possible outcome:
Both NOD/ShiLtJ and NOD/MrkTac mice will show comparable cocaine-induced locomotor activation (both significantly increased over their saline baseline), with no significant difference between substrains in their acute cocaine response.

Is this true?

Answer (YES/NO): YES